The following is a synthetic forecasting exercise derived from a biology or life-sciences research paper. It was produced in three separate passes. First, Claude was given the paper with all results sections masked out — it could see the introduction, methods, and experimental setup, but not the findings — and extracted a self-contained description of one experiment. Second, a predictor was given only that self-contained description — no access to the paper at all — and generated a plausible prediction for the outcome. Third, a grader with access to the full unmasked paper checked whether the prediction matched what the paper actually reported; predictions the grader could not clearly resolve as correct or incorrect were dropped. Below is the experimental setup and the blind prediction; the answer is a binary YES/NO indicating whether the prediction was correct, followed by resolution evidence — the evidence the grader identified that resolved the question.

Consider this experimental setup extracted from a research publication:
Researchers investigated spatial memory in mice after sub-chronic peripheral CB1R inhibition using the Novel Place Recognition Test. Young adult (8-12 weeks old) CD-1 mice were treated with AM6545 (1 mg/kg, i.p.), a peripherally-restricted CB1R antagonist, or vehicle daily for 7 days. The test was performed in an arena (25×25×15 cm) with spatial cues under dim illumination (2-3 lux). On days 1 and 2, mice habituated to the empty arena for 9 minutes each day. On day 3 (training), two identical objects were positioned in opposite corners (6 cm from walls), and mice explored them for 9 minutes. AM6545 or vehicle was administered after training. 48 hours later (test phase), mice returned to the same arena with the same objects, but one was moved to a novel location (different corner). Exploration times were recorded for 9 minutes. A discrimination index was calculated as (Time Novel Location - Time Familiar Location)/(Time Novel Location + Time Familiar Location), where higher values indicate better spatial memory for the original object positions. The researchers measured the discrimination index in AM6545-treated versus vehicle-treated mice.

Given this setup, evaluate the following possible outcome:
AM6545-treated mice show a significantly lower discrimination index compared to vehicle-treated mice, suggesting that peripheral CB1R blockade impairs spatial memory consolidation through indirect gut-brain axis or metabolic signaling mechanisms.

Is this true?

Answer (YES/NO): NO